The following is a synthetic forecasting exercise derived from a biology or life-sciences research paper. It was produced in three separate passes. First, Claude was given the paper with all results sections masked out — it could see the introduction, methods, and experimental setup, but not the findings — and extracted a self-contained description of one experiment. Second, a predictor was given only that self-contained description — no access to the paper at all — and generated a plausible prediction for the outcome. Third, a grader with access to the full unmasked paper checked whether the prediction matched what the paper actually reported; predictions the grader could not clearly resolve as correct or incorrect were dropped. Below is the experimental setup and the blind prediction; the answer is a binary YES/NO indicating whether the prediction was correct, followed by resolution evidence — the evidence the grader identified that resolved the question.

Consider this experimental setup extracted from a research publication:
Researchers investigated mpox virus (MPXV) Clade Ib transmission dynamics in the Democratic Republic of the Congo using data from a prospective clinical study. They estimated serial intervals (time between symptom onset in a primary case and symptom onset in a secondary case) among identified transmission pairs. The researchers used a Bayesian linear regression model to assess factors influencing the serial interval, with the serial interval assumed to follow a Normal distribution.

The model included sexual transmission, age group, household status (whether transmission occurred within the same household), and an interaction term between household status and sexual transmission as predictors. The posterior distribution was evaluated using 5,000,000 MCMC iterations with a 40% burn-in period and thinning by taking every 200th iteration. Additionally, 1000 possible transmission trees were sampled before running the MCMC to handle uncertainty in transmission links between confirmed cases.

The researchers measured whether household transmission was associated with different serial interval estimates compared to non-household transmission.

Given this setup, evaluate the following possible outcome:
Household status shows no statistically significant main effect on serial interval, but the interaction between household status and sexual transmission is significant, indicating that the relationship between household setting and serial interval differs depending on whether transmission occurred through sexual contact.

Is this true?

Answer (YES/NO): NO